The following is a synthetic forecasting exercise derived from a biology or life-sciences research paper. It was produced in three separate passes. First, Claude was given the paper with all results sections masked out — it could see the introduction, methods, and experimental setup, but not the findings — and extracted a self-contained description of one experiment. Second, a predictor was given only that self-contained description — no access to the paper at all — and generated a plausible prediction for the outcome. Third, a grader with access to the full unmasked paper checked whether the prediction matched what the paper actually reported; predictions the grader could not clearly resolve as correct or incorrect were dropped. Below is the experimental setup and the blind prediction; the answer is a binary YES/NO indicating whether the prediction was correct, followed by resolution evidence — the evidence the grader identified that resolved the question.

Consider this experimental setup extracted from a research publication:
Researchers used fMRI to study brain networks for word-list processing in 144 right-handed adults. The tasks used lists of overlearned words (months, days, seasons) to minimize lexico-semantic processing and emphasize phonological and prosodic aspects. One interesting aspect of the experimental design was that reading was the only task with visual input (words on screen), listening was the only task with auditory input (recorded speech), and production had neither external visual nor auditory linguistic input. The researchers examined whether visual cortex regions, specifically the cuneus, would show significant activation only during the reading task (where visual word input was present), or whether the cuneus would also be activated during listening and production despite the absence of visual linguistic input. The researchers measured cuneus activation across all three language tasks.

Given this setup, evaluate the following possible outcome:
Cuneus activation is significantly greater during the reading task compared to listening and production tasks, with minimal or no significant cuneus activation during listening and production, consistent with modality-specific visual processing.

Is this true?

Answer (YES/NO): NO